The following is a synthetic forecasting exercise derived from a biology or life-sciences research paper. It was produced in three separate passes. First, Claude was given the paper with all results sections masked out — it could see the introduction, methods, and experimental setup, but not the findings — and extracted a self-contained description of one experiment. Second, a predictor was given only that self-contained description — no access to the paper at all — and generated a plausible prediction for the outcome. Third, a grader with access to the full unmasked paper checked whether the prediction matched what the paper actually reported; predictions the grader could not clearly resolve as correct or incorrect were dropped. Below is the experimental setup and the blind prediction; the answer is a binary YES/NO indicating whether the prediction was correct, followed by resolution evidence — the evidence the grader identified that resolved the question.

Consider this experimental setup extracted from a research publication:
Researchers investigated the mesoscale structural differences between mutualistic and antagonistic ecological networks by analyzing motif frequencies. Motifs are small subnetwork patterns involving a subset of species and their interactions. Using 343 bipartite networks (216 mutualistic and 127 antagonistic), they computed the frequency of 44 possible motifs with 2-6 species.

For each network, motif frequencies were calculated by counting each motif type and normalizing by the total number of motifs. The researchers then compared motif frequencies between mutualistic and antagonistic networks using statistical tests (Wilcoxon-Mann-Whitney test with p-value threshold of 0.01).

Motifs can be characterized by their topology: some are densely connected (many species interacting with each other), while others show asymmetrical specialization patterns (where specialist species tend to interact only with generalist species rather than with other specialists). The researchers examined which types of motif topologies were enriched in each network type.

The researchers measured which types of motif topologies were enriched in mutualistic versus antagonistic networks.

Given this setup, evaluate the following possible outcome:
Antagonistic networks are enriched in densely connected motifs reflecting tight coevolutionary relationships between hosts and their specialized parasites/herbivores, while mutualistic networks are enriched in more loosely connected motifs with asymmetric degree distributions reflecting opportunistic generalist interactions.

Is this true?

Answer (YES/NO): YES